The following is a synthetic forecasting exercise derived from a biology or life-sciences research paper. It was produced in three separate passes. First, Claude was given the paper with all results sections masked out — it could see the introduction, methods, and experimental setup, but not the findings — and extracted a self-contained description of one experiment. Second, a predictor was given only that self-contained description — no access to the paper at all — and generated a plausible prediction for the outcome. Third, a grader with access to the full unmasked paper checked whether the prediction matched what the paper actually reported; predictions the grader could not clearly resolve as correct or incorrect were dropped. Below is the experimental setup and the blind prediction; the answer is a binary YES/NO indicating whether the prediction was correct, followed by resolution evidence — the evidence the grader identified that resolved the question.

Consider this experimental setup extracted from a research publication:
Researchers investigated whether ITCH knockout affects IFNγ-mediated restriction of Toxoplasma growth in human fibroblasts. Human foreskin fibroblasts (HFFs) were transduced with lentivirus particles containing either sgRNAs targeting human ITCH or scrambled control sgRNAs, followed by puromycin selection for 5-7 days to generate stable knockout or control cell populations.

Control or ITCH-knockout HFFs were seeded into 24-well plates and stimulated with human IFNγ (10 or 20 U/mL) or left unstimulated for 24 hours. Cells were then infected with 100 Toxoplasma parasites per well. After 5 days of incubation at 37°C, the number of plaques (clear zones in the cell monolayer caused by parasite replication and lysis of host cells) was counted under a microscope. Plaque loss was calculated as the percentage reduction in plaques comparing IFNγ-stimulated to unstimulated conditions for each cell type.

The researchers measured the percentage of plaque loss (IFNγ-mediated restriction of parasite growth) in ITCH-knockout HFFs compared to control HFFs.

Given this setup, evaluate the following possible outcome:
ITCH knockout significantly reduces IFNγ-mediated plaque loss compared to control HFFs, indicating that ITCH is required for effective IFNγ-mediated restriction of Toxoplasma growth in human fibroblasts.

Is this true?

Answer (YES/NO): NO